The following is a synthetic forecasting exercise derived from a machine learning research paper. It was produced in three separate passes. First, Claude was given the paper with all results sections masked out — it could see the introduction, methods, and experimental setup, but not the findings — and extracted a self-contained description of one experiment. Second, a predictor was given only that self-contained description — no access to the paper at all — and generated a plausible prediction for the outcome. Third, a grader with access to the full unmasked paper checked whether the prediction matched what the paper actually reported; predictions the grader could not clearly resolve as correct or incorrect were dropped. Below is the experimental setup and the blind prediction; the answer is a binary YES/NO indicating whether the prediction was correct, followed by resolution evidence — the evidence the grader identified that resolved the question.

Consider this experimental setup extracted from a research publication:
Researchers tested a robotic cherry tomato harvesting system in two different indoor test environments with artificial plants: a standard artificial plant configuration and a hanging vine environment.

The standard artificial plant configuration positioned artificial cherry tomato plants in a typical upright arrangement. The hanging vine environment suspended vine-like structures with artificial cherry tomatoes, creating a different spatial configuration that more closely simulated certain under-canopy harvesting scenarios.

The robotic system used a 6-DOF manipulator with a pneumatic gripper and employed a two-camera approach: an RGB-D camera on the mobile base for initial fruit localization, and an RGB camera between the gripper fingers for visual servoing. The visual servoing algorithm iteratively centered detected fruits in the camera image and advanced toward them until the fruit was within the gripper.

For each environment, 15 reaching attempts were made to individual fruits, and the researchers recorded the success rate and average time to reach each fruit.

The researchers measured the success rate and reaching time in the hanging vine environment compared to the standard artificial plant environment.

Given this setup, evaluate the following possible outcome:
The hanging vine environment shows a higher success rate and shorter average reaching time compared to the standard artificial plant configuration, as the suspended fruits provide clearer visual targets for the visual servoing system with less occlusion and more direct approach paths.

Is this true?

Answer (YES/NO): NO